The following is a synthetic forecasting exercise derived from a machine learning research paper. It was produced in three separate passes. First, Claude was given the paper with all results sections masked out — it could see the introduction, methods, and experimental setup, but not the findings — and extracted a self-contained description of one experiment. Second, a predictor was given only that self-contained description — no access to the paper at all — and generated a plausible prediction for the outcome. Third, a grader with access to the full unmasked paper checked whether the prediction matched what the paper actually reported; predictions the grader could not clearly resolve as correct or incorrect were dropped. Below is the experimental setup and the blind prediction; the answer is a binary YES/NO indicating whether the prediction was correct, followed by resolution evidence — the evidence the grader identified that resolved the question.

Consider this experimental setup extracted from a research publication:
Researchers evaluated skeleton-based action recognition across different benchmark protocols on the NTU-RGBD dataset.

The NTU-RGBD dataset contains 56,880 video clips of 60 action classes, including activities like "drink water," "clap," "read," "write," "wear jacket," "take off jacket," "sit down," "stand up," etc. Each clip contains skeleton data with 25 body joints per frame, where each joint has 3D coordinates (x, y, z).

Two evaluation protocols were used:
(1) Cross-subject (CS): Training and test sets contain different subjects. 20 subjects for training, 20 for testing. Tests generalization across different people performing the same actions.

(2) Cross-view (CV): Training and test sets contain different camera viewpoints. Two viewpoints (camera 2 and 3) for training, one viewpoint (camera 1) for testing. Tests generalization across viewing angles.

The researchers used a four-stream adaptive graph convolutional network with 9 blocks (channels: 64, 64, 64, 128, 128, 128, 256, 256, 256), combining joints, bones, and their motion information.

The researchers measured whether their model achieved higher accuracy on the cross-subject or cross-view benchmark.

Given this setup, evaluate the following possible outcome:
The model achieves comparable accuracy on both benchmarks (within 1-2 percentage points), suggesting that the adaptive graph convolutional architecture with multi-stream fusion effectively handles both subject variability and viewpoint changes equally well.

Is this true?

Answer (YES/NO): NO